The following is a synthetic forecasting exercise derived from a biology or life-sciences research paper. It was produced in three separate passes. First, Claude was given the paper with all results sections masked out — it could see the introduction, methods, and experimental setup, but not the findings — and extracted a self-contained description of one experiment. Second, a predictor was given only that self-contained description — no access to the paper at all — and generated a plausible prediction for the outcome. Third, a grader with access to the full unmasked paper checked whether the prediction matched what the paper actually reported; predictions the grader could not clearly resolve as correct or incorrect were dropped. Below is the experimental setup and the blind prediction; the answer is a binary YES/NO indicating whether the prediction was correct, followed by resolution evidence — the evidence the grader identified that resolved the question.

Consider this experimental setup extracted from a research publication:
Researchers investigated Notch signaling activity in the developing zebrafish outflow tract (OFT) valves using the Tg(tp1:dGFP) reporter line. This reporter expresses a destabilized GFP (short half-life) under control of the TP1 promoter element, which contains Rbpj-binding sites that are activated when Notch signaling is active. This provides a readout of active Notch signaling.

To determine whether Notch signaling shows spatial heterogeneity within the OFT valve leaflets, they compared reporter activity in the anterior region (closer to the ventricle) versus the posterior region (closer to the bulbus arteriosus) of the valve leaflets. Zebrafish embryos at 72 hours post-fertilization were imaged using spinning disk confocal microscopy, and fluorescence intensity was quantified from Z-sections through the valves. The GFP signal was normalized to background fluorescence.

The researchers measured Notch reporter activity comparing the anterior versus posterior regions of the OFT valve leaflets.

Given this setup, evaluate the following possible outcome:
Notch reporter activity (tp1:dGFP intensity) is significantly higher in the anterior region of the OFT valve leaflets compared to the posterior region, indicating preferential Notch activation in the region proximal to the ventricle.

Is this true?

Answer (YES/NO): NO